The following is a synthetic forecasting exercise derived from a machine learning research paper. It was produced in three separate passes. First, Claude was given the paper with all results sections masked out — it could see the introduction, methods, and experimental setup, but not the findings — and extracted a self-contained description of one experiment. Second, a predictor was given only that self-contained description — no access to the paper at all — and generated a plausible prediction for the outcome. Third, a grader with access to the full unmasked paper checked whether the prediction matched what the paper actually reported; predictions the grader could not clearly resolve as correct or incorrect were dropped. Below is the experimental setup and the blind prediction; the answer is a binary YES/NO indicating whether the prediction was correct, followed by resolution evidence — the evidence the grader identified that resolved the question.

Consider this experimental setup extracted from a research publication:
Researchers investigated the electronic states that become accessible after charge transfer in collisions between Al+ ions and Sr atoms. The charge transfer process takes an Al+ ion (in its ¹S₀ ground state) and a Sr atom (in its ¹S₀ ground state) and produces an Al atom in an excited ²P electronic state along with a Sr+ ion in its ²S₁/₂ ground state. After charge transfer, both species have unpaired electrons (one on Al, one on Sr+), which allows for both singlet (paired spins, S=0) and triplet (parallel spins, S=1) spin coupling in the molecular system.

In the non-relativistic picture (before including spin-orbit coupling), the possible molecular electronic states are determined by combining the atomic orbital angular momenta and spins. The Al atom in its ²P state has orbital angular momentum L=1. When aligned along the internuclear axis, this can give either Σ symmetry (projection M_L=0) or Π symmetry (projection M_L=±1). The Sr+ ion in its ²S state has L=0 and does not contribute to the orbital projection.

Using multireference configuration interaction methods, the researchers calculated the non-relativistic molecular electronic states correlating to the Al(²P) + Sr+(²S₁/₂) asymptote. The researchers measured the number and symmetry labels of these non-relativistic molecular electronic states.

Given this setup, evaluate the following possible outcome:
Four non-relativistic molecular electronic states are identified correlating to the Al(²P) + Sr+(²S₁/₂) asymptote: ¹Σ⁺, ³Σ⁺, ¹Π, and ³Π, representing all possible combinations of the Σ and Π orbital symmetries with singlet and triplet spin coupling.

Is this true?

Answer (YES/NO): YES